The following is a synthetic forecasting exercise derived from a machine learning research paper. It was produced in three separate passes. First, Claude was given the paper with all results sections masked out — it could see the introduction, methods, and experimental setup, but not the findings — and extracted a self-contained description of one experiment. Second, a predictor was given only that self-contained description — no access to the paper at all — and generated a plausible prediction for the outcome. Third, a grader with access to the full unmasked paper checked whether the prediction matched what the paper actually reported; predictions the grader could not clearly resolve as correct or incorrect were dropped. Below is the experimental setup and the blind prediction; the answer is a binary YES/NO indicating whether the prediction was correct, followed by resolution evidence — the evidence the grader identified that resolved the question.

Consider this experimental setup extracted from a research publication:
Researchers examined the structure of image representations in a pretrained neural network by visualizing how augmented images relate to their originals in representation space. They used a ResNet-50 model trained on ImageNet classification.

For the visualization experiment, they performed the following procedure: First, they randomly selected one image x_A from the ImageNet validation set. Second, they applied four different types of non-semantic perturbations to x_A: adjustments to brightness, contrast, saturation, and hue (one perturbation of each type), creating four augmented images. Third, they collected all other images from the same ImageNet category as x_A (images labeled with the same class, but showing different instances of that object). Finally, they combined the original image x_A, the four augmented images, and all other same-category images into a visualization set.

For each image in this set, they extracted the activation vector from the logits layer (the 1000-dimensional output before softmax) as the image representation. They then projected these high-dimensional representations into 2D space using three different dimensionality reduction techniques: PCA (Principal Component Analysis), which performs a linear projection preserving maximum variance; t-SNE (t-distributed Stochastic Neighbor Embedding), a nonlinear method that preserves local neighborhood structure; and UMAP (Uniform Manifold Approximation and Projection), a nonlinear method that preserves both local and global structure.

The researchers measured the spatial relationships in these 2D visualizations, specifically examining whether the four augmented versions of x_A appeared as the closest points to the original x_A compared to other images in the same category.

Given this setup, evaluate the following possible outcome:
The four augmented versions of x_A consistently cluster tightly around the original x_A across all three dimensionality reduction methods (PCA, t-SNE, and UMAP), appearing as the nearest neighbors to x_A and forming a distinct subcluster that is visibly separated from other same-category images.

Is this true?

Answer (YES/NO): NO